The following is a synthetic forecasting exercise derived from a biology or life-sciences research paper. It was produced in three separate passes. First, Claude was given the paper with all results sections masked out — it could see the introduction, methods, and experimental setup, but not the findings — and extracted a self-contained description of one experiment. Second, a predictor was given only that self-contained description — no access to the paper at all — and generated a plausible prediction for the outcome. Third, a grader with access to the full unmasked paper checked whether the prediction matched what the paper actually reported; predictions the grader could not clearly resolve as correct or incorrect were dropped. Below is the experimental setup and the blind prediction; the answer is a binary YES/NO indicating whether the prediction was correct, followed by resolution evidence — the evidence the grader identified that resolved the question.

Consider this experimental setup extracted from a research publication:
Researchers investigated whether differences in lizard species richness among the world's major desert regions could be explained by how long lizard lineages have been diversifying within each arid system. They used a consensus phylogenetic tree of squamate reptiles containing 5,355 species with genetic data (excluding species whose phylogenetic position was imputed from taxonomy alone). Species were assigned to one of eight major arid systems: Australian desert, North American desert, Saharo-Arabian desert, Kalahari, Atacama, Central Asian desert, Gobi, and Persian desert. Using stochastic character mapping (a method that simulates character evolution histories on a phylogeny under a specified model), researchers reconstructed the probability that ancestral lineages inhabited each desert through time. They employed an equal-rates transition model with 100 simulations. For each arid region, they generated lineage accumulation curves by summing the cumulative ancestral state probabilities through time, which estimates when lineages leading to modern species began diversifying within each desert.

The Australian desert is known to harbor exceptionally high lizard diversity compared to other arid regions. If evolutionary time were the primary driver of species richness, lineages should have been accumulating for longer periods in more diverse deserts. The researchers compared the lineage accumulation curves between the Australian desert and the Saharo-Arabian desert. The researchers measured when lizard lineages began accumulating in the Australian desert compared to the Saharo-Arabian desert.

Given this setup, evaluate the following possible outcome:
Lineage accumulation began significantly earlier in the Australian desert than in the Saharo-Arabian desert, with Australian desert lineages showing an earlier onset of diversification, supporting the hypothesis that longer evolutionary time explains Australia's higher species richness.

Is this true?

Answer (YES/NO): NO